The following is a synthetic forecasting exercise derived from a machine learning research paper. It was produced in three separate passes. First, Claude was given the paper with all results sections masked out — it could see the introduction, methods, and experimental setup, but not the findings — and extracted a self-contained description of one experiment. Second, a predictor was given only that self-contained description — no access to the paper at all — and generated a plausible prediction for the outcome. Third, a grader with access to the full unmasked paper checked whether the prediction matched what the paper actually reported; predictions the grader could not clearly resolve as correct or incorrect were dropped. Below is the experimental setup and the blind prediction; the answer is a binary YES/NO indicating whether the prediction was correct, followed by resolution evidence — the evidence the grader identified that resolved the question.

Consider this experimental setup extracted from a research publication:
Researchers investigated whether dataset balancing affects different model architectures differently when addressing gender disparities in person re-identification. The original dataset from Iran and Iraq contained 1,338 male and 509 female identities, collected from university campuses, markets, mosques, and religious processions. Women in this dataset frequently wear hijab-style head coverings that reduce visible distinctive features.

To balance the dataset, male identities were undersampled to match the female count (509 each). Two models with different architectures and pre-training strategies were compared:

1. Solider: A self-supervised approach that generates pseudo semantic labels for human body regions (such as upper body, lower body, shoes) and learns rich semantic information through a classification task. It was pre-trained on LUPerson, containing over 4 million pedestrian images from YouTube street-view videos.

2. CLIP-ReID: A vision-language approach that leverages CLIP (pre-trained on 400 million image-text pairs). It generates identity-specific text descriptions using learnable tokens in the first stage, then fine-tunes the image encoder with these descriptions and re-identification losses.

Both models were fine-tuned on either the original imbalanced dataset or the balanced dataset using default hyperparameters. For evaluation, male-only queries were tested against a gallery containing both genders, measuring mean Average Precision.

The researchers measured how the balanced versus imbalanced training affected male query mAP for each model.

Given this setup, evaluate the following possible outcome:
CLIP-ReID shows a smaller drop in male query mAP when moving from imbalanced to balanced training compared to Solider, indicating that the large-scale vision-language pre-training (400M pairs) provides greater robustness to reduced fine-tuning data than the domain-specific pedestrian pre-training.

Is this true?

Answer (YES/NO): YES